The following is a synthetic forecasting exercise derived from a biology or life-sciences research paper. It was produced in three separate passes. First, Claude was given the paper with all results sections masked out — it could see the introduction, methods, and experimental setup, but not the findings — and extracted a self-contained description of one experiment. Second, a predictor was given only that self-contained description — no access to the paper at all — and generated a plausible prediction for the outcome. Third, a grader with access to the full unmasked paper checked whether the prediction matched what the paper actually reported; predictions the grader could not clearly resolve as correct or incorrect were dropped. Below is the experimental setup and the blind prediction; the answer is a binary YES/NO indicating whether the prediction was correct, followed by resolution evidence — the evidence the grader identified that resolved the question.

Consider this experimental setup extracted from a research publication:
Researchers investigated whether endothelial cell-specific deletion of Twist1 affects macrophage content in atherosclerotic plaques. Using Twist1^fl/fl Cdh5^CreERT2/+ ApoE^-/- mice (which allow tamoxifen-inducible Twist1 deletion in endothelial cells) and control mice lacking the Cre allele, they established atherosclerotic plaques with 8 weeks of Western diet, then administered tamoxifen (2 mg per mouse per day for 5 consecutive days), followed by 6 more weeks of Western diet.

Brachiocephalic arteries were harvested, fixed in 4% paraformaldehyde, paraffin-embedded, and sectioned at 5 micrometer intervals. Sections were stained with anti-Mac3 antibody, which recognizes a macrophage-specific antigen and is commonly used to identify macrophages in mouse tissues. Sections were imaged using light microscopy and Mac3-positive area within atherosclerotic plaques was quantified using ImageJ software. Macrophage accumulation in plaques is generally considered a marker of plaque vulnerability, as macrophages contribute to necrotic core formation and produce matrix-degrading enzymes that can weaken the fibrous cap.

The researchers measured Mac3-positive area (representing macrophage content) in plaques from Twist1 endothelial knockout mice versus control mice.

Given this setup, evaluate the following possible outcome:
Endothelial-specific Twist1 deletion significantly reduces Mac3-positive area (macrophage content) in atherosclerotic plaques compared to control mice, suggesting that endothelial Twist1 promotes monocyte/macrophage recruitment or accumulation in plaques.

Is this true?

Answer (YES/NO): NO